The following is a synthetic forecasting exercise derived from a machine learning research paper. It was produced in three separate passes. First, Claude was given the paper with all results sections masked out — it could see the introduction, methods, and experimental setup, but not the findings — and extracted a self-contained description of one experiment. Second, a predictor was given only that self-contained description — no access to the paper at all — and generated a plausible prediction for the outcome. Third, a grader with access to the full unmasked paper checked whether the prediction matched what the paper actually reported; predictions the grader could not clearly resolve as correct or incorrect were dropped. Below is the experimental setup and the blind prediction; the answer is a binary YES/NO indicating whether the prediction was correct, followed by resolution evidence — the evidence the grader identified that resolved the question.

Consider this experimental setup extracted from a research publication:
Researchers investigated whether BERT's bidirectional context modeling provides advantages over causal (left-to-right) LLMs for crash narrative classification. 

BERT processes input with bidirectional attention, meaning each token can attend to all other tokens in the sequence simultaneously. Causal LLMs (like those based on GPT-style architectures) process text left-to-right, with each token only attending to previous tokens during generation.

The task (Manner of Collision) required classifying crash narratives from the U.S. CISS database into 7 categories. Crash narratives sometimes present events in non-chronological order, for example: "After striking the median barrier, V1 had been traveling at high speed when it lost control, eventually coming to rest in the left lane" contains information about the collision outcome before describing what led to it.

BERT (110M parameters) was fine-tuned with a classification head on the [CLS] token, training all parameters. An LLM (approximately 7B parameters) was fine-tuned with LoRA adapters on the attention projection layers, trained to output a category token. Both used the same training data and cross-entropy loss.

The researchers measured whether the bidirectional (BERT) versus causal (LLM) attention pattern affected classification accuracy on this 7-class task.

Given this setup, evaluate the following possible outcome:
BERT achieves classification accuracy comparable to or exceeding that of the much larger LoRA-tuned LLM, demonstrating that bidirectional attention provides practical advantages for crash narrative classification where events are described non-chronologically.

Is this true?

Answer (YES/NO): NO